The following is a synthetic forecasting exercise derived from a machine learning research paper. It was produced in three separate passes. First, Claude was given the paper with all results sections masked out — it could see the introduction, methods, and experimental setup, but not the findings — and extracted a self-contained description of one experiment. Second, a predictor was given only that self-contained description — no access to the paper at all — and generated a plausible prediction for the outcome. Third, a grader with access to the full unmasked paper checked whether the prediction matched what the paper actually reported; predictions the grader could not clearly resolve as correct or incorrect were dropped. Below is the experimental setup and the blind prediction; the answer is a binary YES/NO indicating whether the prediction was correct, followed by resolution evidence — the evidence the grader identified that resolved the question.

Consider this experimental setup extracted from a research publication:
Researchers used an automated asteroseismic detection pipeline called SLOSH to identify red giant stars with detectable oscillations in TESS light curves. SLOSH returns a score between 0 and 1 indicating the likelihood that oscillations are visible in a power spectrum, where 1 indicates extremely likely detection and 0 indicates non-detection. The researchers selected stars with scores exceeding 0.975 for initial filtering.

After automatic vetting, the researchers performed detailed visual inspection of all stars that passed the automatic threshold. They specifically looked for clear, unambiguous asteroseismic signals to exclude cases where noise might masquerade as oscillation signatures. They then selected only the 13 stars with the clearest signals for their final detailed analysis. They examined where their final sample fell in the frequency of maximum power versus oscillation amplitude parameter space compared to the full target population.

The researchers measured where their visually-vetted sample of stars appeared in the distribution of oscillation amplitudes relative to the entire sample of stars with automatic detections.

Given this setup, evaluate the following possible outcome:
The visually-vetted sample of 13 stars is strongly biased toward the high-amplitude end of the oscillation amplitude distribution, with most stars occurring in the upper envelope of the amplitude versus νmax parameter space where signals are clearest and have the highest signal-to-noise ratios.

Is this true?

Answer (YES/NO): YES